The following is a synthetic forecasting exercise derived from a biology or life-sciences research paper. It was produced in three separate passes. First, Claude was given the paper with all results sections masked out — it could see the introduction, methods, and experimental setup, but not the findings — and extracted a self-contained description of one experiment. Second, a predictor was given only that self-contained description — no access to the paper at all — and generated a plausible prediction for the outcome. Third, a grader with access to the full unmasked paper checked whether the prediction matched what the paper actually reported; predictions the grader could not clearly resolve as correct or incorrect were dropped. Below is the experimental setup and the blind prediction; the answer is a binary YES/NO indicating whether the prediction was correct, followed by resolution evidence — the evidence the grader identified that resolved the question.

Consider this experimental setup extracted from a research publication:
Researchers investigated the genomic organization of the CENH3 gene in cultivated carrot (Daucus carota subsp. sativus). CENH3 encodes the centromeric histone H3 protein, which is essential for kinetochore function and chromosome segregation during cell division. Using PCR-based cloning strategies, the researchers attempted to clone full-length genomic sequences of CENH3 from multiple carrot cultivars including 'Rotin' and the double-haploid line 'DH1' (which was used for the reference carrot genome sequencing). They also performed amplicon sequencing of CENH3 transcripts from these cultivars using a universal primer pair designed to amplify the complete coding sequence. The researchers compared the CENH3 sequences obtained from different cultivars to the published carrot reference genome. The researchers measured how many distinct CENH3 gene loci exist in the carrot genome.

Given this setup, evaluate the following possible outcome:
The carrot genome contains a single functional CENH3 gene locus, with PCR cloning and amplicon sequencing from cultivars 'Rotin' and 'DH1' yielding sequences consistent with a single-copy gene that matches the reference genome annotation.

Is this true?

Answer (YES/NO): NO